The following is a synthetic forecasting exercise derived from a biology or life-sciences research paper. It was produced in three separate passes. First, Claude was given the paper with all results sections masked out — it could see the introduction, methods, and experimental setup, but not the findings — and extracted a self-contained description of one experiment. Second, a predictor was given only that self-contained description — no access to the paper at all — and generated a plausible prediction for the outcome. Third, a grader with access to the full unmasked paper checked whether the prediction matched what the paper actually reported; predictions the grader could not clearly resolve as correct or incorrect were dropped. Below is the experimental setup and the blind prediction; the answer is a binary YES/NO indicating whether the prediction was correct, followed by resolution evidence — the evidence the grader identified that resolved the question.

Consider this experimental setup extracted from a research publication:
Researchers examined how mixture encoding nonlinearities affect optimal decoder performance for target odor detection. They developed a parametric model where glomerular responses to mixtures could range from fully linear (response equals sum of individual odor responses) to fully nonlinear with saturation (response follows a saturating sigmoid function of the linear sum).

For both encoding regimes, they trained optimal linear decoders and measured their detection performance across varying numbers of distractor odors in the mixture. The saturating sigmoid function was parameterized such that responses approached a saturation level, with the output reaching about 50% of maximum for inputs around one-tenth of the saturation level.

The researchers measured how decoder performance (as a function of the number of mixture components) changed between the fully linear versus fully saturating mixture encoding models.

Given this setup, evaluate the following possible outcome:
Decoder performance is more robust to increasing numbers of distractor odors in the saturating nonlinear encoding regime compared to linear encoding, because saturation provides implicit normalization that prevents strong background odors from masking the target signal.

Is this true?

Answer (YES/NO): NO